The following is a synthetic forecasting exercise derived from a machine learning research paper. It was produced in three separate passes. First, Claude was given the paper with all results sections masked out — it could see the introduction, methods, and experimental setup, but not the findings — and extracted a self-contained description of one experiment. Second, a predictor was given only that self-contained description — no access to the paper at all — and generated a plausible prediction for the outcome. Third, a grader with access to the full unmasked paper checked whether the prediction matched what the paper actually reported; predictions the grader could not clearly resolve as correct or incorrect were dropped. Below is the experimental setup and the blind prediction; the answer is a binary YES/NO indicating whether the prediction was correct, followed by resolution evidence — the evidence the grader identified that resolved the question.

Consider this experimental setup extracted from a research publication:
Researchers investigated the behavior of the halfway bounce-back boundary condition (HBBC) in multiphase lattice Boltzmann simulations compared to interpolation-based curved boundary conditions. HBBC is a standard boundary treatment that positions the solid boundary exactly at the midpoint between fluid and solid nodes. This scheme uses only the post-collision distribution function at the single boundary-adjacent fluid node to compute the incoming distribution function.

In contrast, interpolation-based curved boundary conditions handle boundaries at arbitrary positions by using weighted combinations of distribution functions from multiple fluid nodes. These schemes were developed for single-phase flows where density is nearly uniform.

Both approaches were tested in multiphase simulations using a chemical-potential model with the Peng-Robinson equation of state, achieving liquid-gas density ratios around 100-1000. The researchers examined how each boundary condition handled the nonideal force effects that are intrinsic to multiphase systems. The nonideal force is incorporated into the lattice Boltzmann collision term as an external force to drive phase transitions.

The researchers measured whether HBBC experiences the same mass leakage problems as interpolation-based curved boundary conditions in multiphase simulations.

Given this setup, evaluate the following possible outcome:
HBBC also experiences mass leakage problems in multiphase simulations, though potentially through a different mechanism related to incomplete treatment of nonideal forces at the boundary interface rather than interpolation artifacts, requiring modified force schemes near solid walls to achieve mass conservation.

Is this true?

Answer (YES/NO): NO